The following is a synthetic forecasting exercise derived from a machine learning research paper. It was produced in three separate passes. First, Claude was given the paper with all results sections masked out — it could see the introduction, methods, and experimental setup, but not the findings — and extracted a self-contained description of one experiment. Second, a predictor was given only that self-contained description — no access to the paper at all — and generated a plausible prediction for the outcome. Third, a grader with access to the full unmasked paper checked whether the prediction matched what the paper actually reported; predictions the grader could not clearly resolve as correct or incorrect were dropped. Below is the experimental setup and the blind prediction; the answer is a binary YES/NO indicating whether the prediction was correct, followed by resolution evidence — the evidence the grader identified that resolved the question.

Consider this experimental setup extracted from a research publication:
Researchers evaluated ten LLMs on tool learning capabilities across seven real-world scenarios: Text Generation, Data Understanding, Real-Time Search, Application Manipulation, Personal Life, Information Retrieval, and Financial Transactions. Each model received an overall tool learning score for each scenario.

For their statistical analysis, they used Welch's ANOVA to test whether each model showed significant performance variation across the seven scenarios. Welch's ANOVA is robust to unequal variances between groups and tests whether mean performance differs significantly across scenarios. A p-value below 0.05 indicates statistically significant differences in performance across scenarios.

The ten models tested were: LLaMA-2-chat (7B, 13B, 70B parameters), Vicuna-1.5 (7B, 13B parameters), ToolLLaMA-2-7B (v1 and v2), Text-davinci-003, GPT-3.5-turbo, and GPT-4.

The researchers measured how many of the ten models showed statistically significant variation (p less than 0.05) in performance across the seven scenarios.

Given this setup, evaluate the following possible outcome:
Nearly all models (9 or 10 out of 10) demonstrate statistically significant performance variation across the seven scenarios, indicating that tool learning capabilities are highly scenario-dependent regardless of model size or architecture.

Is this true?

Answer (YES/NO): YES